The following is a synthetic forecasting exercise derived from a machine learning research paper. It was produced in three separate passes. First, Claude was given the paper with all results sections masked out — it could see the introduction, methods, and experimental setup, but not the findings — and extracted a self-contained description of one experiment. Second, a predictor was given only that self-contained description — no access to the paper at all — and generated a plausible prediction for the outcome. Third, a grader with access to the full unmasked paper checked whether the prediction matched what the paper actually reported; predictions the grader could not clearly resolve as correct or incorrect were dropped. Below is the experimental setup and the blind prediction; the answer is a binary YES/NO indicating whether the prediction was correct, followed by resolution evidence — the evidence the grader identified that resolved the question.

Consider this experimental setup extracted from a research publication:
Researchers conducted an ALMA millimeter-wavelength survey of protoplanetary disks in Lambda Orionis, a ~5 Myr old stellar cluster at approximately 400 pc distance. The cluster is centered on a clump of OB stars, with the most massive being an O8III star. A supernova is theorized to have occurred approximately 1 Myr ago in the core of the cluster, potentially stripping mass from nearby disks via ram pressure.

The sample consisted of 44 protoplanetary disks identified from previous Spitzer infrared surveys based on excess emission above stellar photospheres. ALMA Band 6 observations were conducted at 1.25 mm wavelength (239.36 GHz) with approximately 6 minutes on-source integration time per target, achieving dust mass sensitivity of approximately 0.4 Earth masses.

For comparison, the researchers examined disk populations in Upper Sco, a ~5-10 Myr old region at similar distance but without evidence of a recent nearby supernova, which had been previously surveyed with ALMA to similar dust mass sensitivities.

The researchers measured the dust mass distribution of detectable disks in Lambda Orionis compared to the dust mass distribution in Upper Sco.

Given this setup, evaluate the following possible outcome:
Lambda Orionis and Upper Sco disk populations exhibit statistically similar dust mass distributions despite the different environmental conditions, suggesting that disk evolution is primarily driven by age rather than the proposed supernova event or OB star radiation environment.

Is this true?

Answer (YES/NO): YES